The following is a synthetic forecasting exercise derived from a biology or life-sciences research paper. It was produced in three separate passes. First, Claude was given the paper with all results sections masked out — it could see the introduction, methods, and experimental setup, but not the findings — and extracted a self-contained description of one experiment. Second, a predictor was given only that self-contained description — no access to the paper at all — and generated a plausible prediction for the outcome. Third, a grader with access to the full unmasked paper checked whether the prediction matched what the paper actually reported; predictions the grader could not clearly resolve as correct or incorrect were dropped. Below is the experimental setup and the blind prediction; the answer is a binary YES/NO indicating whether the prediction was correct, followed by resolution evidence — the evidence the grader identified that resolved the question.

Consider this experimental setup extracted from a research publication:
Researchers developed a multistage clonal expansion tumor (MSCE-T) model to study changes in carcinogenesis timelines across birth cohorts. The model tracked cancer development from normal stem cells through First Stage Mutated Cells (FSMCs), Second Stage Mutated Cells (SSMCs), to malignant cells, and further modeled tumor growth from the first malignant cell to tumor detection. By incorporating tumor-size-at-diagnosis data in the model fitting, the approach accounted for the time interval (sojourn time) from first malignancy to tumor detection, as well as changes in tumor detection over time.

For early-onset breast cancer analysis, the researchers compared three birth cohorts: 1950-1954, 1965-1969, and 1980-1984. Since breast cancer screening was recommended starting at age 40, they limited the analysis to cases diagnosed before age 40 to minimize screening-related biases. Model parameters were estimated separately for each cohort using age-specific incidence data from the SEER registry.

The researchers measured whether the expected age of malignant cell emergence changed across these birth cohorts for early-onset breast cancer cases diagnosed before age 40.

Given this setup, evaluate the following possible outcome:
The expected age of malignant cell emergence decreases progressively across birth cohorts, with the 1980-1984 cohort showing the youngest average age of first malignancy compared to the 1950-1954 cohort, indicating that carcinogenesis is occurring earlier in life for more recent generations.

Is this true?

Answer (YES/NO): YES